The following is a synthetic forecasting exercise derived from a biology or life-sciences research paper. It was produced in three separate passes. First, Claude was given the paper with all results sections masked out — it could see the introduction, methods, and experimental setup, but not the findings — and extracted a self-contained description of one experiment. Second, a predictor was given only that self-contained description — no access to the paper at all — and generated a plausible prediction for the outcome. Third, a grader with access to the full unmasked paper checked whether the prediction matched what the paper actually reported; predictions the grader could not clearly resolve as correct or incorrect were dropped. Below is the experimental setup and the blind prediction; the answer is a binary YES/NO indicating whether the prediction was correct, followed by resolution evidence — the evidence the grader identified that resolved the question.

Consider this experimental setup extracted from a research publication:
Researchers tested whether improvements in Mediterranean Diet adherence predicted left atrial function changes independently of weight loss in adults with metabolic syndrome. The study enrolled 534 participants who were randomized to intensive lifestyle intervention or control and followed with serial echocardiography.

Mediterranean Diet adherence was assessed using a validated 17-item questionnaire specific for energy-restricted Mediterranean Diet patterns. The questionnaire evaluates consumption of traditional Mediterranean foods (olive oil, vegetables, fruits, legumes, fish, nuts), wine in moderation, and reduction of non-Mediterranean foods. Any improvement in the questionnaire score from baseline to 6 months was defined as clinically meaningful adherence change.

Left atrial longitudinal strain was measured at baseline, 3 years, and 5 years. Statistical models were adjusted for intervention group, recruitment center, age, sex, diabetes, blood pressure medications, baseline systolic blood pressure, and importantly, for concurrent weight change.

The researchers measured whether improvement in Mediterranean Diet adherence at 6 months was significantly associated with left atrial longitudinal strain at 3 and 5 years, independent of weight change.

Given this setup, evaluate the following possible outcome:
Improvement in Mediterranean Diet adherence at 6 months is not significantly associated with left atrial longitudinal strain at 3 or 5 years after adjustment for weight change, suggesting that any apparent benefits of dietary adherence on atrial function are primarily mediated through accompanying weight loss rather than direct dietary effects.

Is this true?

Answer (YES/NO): NO